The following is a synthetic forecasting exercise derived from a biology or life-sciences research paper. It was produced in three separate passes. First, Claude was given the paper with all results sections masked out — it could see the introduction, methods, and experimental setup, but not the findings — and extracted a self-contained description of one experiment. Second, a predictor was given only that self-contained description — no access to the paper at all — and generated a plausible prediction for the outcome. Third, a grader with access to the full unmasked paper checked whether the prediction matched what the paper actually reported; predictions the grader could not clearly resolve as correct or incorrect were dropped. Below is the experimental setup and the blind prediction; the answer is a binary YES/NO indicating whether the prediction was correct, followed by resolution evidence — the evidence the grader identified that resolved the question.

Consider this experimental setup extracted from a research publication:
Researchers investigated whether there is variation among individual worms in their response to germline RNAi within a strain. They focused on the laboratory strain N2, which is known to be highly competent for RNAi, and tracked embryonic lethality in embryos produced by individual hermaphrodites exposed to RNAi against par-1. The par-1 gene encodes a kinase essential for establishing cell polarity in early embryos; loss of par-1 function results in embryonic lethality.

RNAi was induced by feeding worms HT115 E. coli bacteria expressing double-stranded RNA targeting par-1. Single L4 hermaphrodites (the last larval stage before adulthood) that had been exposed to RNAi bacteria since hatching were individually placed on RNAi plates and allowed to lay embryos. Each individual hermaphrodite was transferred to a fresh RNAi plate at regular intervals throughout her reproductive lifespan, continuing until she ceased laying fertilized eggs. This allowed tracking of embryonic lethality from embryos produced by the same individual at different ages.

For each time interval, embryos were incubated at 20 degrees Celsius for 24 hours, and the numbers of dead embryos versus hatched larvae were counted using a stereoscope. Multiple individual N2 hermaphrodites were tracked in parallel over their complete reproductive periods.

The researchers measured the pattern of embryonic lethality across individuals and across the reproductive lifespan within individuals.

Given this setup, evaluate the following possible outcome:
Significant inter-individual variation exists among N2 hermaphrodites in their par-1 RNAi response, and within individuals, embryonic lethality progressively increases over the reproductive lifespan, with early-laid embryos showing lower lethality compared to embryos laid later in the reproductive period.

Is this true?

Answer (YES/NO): NO